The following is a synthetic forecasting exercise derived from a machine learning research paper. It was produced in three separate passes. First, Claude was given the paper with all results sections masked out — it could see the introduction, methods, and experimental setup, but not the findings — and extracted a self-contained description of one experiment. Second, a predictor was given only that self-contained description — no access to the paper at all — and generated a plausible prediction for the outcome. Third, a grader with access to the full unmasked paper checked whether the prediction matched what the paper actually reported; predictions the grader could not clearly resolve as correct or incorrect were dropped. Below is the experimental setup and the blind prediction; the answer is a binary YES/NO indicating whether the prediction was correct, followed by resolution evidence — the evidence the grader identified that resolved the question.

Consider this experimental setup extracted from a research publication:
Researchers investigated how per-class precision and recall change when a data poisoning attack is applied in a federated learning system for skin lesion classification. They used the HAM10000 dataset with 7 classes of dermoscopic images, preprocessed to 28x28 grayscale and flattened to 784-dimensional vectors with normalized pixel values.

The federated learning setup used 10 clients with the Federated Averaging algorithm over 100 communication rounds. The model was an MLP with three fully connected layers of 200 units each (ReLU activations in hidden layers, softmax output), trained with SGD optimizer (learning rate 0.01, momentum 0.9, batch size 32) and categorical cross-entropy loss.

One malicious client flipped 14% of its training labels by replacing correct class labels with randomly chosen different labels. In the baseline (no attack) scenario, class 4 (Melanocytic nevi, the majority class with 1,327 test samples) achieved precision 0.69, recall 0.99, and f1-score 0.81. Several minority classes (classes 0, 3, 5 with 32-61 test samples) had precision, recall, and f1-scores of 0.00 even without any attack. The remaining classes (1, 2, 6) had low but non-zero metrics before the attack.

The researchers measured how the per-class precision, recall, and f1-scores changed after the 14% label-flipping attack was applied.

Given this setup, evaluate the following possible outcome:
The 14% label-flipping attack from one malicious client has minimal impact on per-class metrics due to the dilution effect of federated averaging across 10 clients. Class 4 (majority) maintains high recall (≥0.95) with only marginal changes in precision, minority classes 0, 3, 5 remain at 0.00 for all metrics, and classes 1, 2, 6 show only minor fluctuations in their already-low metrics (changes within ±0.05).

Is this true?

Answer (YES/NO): NO